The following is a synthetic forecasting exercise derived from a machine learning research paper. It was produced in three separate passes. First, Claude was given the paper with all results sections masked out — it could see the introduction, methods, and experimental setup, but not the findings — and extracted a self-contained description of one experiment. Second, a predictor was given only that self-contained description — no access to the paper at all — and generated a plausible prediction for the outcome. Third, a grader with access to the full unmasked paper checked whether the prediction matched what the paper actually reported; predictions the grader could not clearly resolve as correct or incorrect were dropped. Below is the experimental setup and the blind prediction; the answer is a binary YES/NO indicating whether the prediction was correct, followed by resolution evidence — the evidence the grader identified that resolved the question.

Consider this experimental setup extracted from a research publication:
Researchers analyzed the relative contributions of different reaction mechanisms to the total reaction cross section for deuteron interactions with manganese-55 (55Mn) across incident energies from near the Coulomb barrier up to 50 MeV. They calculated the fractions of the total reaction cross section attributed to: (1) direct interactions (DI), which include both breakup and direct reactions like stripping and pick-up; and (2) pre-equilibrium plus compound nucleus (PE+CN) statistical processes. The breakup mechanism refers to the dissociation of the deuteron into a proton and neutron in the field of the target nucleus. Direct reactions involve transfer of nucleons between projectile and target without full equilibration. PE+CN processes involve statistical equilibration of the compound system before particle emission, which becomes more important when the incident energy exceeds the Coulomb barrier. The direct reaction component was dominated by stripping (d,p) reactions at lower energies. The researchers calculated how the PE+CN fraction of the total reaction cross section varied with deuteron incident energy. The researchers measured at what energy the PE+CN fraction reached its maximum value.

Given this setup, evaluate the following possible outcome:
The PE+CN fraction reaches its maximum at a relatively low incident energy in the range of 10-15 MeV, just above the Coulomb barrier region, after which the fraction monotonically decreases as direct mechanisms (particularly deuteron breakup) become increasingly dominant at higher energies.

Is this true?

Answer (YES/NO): YES